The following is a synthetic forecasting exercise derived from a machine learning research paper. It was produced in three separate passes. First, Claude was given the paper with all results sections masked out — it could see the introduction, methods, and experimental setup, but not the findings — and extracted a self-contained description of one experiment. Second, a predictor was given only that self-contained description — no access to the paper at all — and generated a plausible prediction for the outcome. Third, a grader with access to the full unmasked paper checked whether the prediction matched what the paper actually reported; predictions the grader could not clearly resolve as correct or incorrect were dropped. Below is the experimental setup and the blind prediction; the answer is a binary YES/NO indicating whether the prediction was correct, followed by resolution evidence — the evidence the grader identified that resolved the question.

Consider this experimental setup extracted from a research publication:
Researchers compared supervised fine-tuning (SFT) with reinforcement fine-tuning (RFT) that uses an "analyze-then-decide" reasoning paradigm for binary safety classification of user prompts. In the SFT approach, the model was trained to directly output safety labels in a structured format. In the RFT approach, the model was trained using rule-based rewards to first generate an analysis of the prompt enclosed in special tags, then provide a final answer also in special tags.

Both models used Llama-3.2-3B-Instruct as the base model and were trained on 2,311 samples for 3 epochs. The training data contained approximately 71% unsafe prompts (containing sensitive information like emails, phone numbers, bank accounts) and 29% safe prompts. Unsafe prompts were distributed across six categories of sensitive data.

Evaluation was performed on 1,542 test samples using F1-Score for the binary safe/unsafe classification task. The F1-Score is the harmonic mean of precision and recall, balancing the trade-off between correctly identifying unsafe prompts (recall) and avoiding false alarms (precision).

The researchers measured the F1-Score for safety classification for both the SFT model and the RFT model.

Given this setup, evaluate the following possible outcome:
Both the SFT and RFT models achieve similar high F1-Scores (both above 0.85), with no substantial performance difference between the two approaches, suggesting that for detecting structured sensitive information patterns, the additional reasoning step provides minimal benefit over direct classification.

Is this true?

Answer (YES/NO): NO